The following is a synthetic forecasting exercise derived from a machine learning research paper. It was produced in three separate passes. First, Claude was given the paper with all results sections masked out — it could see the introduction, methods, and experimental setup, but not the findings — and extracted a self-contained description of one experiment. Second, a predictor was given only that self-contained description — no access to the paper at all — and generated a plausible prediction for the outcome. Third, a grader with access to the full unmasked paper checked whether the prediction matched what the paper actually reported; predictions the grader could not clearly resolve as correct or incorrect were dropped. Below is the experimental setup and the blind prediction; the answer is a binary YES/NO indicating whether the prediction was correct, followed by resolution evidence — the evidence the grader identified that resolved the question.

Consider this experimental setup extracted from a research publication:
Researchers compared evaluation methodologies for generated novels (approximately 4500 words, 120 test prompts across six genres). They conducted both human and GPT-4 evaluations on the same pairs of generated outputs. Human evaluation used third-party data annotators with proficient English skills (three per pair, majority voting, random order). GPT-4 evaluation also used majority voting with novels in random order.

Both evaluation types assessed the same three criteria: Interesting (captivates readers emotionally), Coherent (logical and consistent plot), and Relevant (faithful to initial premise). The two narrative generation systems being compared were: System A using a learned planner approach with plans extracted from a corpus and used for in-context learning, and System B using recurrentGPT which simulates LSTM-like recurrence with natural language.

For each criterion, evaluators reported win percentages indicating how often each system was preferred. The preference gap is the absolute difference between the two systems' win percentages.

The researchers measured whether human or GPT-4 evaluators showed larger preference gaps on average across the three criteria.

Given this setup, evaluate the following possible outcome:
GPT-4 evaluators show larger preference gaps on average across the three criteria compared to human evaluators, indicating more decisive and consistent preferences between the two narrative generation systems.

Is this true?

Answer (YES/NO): YES